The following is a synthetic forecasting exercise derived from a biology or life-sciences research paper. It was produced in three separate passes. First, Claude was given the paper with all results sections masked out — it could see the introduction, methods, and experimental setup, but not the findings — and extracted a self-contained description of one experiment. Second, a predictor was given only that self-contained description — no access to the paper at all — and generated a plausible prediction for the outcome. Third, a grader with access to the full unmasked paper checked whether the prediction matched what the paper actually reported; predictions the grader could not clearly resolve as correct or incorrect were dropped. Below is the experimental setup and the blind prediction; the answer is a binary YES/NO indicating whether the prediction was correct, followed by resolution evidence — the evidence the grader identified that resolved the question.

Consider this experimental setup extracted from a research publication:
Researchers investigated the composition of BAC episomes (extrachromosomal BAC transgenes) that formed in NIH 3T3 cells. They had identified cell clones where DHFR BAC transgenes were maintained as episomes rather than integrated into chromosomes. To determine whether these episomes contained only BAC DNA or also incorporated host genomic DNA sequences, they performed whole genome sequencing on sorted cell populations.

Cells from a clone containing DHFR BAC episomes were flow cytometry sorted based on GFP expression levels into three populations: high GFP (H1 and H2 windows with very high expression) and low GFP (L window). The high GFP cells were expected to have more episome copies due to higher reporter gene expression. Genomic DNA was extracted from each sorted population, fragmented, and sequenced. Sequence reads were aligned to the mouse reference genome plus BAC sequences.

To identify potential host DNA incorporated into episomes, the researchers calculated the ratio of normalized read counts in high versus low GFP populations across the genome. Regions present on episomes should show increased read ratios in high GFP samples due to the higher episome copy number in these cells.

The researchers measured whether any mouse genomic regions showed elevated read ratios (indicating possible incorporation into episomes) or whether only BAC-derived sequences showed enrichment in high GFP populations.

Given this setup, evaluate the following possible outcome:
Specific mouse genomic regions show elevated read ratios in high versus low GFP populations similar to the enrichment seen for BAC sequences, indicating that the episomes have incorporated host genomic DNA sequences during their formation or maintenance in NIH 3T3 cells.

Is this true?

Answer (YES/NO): NO